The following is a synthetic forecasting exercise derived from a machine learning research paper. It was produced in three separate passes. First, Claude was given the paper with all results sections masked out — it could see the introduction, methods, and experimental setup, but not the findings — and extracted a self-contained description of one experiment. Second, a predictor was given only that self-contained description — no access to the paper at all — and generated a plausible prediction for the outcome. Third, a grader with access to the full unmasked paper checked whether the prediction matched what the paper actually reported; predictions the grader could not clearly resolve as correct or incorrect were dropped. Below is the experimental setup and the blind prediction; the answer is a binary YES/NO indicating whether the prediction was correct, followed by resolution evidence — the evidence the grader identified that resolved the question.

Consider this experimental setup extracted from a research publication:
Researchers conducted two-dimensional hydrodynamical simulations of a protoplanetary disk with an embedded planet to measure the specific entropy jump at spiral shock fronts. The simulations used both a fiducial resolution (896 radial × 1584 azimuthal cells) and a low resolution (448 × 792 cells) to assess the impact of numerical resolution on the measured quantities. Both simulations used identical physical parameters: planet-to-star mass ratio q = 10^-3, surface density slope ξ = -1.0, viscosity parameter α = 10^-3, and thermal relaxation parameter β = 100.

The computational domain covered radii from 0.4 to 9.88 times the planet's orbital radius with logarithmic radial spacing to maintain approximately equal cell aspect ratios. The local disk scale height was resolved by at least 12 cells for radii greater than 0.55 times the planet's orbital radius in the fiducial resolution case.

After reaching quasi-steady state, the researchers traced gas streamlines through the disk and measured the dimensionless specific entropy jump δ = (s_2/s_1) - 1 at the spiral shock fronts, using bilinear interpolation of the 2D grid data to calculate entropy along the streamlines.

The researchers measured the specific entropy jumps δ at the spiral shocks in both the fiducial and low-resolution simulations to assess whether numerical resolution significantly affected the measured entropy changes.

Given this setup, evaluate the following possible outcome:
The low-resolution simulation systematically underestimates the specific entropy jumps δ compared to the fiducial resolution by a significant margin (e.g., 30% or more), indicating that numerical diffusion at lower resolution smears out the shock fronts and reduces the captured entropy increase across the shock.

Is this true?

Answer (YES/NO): NO